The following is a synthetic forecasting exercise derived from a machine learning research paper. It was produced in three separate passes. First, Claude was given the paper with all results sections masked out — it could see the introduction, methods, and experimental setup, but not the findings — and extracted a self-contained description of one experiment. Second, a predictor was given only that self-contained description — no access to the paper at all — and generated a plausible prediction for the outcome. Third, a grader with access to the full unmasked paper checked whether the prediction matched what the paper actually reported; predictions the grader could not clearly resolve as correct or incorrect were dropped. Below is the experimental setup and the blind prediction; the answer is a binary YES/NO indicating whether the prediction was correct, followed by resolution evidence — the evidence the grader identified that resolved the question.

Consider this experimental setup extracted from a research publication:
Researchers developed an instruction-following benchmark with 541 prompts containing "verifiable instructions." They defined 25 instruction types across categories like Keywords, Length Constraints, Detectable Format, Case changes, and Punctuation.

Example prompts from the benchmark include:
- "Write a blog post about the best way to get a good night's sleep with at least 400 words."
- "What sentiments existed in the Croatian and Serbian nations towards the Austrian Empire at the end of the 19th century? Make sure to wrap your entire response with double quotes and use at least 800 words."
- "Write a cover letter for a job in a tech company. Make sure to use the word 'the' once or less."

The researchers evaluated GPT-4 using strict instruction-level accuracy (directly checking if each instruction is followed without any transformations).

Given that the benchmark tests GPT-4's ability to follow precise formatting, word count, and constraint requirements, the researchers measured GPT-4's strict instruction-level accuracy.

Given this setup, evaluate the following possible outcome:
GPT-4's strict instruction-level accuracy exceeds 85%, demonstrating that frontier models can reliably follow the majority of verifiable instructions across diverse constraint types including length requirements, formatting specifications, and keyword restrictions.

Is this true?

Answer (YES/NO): NO